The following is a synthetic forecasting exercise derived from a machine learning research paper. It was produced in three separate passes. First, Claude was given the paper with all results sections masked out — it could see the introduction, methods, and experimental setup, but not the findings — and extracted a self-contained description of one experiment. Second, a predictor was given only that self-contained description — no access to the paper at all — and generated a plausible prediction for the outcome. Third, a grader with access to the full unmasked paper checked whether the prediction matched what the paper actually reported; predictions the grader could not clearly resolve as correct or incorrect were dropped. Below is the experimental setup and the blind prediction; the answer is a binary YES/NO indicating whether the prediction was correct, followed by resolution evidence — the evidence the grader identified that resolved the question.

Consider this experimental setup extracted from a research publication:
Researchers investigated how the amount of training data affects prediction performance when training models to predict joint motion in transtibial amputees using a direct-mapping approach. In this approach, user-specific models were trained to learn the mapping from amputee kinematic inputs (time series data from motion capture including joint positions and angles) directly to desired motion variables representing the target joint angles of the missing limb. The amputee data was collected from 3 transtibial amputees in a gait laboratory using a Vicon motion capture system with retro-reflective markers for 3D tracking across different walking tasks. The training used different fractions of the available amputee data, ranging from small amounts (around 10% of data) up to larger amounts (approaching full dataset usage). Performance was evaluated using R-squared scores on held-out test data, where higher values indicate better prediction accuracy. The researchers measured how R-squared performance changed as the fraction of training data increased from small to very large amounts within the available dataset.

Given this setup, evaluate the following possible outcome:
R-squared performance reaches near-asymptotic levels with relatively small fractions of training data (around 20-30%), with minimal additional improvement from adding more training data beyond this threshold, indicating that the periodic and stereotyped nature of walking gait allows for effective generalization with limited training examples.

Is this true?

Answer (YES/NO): NO